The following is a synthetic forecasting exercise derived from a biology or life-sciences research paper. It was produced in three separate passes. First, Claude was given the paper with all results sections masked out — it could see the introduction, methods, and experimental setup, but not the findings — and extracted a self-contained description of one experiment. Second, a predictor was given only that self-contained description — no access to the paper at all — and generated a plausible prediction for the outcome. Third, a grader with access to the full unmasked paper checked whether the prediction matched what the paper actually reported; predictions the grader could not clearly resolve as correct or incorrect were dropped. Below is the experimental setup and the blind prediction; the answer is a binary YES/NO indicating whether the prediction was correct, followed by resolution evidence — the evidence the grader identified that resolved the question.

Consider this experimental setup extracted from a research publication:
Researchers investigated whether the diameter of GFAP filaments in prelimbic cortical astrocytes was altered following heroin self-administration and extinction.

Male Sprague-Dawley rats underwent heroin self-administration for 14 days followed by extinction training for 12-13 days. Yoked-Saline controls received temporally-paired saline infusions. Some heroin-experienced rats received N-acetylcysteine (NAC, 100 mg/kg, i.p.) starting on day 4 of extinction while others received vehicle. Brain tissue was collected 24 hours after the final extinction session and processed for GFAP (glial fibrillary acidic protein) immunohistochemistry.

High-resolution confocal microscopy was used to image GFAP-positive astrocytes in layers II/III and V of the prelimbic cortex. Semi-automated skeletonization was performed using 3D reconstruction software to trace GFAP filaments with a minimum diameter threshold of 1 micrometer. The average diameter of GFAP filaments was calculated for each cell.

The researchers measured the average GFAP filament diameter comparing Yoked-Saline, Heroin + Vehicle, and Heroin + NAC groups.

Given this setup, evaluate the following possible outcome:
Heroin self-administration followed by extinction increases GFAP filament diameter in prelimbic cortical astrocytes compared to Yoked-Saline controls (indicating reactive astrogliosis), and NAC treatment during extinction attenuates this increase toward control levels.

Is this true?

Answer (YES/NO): NO